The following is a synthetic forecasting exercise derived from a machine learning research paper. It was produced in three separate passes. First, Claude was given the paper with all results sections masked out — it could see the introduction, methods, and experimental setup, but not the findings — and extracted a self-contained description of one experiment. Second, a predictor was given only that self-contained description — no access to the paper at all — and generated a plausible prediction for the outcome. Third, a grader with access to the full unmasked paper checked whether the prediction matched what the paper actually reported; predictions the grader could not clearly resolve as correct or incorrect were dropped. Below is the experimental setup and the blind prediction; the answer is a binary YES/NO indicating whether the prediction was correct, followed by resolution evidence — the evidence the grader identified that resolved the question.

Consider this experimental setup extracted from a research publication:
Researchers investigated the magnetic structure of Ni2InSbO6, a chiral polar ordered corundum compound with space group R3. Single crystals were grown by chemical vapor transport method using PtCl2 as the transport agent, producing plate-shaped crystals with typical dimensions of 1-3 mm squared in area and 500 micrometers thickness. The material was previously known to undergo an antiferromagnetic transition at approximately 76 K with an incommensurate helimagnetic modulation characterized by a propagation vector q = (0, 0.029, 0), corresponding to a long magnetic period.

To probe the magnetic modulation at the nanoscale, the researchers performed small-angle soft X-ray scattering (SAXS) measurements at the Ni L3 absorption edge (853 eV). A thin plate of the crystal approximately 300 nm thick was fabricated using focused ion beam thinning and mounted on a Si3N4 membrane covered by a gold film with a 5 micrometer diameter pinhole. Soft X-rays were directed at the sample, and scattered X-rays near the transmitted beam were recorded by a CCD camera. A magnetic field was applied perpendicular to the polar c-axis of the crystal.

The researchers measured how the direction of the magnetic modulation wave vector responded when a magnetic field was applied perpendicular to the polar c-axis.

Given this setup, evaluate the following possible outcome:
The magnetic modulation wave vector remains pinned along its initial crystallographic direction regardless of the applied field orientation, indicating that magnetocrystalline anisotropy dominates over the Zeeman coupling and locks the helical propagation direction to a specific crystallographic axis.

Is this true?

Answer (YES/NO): NO